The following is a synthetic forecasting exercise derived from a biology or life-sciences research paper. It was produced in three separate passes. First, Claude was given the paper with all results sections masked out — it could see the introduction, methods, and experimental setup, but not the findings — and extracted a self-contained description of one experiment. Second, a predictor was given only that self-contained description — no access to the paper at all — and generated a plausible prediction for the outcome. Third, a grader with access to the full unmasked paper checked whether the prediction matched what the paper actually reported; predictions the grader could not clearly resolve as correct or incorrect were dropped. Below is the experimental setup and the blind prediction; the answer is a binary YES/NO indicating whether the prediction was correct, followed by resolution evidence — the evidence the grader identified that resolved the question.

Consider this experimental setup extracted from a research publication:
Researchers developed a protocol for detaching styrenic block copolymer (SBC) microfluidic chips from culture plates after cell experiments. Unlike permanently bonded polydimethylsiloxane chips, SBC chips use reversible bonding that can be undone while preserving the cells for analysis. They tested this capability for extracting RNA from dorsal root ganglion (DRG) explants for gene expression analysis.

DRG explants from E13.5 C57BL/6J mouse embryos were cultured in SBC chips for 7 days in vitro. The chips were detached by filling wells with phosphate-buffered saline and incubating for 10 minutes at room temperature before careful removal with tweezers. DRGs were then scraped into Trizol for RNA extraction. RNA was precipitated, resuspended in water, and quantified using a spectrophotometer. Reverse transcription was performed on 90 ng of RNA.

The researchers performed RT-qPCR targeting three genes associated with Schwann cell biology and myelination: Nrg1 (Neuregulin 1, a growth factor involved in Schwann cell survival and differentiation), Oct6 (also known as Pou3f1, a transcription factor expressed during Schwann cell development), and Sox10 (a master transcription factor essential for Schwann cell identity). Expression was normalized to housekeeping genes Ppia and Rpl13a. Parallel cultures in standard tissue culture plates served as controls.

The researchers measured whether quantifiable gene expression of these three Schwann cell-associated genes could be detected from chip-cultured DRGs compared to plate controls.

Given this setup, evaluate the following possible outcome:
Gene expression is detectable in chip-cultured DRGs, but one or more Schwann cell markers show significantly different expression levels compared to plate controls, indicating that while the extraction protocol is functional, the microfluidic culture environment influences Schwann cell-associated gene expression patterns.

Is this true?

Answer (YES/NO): NO